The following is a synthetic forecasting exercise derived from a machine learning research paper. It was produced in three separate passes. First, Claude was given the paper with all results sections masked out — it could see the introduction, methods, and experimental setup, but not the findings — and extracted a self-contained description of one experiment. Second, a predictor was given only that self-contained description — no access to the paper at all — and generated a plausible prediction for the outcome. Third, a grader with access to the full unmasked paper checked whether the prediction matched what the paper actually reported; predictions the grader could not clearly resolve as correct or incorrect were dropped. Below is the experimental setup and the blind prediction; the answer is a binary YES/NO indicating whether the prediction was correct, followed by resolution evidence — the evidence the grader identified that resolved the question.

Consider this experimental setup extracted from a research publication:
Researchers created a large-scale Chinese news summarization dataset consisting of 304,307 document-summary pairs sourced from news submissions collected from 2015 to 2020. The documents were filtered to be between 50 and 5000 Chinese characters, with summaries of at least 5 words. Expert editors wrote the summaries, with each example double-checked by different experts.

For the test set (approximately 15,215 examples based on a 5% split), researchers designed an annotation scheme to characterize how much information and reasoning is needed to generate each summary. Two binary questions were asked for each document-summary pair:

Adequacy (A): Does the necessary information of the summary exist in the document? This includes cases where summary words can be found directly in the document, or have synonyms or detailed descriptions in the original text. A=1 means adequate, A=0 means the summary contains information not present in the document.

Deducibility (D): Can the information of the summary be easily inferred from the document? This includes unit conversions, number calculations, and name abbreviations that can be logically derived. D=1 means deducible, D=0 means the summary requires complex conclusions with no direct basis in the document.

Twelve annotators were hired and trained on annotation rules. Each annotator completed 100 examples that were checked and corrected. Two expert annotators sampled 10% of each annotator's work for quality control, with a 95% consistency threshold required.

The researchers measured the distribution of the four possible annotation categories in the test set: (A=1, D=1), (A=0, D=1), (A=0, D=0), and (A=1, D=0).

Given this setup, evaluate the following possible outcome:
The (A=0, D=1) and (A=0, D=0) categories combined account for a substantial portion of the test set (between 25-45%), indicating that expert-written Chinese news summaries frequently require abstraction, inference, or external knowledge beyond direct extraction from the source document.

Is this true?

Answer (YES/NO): NO